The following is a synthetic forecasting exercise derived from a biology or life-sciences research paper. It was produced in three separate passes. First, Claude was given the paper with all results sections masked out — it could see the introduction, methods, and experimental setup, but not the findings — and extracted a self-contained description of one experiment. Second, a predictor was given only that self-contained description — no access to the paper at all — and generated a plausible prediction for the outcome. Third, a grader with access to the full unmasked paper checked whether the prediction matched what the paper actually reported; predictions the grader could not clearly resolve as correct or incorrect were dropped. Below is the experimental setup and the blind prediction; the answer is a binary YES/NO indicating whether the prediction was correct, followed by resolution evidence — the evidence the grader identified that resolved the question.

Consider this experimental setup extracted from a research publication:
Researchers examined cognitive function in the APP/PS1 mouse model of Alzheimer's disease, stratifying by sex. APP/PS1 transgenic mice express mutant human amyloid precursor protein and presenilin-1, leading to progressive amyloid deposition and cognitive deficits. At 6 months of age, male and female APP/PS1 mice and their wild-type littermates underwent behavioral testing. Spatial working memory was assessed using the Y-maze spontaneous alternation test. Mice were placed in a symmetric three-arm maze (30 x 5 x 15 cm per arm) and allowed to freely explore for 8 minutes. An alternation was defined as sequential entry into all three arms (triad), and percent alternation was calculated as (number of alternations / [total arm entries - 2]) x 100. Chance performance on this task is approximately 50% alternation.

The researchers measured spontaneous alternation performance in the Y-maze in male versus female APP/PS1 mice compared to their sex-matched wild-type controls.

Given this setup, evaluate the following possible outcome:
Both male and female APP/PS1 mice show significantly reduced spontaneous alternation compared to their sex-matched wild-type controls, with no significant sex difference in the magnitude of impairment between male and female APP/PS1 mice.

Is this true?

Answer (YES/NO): NO